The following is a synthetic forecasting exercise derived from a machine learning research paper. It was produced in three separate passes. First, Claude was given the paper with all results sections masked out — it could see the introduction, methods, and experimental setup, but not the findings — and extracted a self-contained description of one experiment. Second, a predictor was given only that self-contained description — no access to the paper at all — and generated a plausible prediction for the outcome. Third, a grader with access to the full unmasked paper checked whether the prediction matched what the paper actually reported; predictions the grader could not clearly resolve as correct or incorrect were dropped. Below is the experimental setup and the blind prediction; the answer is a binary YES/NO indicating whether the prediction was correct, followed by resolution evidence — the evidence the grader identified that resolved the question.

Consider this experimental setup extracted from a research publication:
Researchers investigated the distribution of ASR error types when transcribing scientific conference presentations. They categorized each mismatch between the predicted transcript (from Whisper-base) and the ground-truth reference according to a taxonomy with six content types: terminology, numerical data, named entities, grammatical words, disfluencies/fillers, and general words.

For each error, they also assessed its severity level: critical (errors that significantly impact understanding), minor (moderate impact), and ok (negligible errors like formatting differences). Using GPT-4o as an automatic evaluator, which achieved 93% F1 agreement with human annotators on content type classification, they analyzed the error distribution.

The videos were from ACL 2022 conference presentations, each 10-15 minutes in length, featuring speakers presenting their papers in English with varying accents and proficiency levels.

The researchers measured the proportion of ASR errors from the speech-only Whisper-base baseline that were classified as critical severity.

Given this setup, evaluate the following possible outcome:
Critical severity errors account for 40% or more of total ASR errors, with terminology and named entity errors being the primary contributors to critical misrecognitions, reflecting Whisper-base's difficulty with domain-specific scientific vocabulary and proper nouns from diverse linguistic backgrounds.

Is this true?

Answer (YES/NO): YES